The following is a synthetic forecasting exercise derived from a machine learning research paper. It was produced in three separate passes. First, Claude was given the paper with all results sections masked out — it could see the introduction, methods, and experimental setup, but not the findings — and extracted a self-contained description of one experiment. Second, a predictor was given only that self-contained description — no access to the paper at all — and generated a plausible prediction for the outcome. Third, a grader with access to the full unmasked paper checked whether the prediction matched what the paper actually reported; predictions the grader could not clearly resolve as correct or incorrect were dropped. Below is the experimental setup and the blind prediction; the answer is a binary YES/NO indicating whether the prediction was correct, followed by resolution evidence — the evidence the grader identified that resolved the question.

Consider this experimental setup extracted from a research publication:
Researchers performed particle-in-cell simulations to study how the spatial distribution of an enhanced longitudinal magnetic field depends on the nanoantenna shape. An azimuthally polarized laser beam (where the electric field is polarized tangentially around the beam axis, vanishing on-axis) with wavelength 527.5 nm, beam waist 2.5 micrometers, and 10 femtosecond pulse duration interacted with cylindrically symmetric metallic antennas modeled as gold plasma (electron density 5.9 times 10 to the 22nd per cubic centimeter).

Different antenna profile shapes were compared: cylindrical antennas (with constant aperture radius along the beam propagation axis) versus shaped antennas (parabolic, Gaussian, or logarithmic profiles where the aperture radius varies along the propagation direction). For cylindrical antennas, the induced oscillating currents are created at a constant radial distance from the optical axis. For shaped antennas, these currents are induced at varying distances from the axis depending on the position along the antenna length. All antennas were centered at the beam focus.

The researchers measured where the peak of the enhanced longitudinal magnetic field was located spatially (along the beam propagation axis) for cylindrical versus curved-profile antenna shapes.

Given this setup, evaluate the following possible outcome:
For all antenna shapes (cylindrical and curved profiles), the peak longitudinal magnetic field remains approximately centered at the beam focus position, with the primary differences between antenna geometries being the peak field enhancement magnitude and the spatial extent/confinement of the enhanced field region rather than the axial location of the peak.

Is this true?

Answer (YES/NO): NO